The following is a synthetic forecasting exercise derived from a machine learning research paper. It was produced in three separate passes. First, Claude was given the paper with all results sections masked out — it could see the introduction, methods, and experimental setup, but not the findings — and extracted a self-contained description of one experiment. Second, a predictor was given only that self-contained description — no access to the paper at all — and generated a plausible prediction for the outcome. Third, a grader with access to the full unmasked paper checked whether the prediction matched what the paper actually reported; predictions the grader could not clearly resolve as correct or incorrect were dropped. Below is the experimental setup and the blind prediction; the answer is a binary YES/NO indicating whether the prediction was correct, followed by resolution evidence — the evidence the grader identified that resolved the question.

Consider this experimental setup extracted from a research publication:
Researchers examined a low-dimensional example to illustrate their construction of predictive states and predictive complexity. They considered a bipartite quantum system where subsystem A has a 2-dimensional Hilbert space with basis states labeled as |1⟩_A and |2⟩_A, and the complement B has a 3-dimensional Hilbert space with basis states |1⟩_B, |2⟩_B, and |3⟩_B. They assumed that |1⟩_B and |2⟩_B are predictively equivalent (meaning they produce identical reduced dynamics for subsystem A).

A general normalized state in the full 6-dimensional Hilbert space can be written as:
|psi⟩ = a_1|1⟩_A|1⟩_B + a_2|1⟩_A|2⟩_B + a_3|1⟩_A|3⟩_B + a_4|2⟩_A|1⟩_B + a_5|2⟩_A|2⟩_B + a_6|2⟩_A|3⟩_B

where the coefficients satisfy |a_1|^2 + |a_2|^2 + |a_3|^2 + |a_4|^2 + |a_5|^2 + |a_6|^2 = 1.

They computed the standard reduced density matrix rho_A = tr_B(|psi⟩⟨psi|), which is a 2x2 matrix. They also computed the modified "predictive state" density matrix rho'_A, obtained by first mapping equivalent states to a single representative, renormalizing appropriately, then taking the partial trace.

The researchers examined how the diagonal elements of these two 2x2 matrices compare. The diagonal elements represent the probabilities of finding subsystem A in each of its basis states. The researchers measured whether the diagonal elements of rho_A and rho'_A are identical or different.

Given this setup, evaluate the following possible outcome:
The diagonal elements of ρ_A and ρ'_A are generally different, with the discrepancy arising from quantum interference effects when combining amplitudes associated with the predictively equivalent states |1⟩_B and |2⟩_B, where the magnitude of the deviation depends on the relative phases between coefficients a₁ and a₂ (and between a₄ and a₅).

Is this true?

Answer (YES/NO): NO